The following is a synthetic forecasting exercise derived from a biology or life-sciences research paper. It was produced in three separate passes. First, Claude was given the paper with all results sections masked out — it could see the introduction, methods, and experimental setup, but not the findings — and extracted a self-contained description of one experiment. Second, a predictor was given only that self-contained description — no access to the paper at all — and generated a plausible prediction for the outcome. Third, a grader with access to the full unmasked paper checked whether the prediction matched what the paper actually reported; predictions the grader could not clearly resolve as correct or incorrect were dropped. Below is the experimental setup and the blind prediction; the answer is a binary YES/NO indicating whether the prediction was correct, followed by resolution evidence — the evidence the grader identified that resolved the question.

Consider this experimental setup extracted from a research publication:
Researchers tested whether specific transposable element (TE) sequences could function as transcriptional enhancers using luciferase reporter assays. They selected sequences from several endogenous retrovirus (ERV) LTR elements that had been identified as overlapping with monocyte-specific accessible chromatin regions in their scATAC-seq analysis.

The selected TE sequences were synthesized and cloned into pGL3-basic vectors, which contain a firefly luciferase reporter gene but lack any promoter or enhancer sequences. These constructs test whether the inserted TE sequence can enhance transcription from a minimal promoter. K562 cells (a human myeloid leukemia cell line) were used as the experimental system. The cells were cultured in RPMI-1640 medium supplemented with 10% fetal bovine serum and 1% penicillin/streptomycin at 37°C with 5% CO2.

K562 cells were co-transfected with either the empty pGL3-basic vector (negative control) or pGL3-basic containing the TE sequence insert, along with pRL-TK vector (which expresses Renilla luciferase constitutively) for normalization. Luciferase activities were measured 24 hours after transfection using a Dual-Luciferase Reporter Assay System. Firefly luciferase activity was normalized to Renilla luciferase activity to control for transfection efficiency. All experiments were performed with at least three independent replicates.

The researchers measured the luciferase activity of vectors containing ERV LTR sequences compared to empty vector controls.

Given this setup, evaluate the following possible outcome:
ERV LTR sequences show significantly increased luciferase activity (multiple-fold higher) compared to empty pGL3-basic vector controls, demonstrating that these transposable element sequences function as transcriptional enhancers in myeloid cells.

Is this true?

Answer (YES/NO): NO